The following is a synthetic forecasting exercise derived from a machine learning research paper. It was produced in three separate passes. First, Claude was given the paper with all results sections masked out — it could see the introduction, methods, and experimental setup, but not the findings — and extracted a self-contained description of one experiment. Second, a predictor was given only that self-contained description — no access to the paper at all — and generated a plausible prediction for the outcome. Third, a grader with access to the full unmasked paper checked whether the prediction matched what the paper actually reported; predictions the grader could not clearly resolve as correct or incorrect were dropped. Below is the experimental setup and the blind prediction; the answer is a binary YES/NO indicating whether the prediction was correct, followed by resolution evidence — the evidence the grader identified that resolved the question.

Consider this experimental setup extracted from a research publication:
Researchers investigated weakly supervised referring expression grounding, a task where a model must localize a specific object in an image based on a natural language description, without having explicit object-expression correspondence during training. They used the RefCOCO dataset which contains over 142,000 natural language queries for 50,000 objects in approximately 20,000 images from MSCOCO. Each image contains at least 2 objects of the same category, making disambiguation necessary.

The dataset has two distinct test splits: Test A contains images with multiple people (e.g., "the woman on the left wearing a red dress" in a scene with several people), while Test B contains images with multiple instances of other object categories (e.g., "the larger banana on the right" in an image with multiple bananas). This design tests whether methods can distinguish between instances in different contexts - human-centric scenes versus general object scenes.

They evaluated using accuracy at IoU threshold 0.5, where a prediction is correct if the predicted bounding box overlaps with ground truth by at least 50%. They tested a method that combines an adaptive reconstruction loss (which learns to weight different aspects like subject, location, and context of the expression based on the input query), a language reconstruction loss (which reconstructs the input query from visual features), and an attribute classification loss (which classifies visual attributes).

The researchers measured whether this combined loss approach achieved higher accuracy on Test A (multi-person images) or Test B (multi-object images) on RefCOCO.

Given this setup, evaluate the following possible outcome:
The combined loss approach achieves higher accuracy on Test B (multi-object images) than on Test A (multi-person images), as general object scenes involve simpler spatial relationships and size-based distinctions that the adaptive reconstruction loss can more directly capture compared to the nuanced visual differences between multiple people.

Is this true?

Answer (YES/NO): YES